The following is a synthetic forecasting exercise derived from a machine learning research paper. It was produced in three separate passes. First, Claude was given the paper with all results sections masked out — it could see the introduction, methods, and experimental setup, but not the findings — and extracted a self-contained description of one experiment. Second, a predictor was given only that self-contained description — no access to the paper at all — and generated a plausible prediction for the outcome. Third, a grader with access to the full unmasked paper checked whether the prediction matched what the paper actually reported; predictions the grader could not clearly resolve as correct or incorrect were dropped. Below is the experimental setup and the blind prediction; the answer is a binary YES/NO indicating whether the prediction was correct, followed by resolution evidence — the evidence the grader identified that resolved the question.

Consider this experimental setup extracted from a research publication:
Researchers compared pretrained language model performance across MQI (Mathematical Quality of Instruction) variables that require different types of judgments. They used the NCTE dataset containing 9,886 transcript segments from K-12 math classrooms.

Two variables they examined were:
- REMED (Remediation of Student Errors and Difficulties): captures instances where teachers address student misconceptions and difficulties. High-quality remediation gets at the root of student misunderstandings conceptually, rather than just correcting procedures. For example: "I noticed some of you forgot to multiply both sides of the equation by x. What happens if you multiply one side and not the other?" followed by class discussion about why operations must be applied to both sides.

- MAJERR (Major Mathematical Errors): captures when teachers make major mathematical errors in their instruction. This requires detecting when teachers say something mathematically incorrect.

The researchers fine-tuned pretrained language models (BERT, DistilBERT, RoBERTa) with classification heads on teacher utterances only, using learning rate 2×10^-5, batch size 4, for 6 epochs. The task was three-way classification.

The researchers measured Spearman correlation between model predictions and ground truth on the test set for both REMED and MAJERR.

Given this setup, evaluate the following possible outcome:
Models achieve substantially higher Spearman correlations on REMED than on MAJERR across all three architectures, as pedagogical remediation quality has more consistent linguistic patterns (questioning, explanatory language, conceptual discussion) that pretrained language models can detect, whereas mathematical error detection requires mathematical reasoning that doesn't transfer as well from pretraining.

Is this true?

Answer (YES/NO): NO